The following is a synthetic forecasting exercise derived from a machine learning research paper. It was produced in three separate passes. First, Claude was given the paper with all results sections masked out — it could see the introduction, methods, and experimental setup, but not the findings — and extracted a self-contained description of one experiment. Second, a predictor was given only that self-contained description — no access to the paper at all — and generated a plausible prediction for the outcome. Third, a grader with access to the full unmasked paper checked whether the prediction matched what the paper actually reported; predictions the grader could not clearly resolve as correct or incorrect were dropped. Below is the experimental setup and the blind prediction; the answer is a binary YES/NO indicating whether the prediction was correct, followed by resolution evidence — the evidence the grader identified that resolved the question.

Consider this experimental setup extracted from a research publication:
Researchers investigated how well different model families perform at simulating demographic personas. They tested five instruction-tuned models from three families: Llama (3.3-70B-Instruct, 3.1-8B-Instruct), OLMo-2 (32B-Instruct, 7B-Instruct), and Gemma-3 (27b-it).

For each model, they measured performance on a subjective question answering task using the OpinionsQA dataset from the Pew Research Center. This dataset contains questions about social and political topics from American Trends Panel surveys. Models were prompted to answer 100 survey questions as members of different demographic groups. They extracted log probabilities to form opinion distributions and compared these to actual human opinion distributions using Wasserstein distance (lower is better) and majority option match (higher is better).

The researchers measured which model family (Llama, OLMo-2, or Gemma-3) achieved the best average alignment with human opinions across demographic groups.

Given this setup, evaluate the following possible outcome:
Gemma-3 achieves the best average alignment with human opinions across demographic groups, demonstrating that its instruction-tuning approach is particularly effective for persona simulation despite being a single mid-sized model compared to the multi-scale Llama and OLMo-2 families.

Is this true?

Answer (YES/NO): NO